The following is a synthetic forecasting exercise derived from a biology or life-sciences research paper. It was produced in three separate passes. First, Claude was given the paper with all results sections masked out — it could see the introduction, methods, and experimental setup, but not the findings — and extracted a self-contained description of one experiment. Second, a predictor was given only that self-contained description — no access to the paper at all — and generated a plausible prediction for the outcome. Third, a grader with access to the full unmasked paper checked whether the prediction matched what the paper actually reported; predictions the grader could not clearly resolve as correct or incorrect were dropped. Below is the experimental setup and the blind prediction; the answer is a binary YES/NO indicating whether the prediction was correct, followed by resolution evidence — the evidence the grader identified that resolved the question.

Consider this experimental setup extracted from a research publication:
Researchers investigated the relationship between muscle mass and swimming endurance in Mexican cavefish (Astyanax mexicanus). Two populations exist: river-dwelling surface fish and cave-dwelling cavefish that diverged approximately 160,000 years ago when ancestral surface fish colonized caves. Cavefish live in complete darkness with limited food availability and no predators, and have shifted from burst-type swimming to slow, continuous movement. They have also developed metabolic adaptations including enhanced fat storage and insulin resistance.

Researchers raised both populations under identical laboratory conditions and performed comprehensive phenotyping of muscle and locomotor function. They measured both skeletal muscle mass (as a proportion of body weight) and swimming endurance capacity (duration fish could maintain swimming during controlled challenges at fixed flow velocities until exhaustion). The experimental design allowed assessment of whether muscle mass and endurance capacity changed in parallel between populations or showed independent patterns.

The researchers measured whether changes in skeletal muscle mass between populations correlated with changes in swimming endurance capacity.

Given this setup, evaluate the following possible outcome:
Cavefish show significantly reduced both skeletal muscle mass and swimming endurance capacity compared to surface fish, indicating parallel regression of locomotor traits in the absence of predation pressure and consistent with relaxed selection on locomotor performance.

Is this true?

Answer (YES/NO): NO